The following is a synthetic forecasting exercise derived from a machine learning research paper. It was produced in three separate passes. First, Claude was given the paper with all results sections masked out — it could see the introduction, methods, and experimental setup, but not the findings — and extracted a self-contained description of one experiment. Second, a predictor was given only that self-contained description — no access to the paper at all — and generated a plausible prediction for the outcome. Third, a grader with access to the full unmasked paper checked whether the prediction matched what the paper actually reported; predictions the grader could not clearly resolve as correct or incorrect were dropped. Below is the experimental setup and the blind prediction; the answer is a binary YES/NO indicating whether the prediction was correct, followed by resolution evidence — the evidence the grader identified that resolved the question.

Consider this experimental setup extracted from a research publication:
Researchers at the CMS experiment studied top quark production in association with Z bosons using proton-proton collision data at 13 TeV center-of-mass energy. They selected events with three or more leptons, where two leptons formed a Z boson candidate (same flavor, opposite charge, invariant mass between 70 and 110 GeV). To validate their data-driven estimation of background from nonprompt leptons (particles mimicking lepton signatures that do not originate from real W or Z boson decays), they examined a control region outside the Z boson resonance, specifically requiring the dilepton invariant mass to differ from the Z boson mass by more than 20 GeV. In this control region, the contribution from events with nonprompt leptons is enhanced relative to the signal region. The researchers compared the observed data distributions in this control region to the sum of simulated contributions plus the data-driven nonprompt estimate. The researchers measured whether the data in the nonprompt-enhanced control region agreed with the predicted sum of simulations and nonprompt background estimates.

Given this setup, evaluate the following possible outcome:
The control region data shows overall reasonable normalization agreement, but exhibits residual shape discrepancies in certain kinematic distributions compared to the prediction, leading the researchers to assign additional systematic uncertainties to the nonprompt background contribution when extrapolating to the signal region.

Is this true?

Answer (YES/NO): NO